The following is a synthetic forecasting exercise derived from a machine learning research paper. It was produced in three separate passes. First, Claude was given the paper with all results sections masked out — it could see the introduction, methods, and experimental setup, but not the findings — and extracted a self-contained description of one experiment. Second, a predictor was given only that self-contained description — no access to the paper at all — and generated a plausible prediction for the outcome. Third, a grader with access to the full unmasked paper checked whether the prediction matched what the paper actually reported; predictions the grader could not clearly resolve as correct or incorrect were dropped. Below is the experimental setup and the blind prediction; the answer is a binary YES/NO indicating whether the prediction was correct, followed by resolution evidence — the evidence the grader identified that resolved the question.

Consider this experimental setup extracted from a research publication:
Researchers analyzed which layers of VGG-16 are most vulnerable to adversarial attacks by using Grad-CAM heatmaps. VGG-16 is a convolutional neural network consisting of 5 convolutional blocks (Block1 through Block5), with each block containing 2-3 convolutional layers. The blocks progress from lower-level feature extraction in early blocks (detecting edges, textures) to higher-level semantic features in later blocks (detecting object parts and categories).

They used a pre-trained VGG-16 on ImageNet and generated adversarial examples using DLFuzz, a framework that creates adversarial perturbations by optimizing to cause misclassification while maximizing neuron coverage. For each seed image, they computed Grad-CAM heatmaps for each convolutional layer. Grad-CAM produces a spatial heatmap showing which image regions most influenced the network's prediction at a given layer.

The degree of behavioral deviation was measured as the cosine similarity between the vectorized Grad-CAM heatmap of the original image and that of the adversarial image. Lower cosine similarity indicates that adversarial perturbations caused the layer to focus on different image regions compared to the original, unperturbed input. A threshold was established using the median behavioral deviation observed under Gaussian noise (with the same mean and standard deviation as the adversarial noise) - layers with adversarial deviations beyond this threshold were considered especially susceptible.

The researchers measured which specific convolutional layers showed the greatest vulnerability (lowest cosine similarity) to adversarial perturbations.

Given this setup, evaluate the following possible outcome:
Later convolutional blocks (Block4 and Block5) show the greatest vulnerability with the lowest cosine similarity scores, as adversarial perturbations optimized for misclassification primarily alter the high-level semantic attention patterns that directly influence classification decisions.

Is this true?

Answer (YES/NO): YES